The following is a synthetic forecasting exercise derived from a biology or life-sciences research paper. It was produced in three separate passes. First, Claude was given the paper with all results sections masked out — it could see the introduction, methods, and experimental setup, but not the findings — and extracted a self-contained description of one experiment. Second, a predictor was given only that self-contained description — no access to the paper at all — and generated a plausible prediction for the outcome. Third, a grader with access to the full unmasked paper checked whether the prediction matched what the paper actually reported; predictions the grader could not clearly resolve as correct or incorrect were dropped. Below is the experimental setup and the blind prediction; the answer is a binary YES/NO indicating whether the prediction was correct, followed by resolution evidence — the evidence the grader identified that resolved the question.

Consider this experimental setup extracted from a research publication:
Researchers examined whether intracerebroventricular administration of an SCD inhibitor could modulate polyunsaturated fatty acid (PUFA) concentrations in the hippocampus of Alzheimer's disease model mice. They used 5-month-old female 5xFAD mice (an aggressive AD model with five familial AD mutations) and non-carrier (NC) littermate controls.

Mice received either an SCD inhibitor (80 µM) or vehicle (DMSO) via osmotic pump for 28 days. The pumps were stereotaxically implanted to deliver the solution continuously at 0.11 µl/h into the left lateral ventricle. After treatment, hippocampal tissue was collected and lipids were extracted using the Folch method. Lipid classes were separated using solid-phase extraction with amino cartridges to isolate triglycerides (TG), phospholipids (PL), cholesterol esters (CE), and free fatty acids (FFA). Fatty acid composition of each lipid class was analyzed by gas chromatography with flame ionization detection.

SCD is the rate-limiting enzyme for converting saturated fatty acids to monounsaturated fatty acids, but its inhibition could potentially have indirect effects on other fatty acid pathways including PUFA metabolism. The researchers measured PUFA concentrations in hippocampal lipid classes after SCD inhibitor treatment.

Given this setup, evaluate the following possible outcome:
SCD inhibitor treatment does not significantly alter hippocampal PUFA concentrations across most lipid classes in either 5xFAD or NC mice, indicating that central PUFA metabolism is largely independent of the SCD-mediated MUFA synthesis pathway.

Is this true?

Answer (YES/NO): NO